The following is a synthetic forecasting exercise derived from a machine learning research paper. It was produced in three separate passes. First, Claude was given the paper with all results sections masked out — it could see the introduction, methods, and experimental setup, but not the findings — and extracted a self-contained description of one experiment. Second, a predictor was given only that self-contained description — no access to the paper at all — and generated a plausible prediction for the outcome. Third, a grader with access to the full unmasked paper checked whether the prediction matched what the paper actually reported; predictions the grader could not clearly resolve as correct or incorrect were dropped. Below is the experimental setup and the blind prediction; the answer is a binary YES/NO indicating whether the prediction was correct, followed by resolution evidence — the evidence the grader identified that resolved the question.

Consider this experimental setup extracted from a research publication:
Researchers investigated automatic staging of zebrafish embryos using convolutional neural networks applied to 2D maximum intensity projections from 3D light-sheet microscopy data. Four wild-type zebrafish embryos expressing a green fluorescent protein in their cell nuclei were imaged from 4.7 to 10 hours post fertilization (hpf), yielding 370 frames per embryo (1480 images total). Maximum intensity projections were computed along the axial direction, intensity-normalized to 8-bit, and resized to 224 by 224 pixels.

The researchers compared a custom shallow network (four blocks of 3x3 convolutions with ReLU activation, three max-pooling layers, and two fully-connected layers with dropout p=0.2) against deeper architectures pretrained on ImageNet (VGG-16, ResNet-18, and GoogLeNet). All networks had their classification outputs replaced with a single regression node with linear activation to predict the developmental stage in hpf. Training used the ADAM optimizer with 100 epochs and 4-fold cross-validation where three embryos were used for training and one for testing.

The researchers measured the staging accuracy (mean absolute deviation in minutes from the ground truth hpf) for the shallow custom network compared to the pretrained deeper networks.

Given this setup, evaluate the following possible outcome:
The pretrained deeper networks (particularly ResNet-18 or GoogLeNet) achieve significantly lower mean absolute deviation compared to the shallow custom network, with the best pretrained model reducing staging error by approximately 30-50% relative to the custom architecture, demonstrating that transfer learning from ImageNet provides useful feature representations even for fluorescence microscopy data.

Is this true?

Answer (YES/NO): NO